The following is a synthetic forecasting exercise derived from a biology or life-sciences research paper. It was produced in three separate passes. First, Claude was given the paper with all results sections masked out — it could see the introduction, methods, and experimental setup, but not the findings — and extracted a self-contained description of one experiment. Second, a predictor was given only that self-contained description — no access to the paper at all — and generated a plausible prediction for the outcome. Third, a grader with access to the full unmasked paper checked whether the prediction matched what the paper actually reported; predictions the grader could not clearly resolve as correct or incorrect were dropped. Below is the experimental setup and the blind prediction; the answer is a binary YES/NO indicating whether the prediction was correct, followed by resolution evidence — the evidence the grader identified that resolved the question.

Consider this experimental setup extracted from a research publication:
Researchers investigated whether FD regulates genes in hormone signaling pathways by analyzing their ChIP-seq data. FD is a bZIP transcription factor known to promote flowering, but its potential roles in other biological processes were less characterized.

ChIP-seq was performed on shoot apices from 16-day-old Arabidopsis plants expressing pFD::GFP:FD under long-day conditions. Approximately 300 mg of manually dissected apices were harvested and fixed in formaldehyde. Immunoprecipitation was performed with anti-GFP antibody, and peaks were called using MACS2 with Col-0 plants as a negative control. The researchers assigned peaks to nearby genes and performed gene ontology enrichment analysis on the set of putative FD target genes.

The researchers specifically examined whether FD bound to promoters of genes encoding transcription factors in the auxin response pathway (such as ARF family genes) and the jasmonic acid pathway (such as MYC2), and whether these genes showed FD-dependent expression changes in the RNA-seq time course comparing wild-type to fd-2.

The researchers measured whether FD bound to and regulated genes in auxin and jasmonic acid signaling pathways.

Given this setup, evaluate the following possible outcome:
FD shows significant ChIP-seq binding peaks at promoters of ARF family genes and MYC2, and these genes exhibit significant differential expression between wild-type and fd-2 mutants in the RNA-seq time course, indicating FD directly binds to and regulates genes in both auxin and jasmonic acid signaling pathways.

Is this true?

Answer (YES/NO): YES